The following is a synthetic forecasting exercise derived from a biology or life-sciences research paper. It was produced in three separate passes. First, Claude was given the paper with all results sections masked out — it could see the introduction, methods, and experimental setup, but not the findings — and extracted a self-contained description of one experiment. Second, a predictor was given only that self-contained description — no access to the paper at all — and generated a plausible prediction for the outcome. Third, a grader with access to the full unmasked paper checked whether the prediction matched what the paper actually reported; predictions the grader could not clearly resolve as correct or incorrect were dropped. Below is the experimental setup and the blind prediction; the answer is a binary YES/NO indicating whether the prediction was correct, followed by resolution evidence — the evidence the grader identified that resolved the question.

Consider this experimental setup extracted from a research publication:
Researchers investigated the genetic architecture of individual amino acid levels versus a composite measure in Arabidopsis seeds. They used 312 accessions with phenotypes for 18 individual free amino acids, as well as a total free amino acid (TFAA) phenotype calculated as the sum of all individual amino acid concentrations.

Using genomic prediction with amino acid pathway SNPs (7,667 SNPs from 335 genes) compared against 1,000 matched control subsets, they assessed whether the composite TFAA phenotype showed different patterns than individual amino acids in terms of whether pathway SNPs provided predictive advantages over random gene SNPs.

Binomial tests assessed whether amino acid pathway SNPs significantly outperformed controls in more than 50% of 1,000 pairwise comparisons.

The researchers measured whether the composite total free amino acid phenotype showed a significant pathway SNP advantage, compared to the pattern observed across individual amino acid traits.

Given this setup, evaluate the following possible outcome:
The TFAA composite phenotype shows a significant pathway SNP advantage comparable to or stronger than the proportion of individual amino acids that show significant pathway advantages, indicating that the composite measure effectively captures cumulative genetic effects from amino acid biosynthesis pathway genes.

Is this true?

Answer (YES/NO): NO